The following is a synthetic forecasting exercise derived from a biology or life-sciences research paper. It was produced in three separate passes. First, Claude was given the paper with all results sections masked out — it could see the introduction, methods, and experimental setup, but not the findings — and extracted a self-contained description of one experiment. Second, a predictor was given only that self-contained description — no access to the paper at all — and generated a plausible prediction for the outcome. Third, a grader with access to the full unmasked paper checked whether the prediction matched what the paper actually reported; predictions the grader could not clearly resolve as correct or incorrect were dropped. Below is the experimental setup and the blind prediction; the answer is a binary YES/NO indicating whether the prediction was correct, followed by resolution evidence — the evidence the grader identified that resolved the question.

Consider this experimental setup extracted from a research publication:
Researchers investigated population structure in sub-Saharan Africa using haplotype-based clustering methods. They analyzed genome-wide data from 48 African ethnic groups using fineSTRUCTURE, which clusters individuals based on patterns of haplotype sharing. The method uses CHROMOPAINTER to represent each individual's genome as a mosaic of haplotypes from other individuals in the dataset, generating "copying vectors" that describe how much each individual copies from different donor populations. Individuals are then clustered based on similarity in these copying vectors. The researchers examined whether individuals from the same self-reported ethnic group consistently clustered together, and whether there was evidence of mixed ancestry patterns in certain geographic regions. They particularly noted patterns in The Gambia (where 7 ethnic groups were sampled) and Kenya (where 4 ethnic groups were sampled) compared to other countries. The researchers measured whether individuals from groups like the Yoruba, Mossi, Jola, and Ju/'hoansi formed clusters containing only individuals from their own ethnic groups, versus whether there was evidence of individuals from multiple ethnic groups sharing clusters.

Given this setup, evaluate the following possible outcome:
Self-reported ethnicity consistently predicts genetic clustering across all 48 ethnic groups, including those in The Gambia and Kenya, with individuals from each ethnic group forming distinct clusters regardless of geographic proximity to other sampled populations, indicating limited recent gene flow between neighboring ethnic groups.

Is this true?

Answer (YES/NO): NO